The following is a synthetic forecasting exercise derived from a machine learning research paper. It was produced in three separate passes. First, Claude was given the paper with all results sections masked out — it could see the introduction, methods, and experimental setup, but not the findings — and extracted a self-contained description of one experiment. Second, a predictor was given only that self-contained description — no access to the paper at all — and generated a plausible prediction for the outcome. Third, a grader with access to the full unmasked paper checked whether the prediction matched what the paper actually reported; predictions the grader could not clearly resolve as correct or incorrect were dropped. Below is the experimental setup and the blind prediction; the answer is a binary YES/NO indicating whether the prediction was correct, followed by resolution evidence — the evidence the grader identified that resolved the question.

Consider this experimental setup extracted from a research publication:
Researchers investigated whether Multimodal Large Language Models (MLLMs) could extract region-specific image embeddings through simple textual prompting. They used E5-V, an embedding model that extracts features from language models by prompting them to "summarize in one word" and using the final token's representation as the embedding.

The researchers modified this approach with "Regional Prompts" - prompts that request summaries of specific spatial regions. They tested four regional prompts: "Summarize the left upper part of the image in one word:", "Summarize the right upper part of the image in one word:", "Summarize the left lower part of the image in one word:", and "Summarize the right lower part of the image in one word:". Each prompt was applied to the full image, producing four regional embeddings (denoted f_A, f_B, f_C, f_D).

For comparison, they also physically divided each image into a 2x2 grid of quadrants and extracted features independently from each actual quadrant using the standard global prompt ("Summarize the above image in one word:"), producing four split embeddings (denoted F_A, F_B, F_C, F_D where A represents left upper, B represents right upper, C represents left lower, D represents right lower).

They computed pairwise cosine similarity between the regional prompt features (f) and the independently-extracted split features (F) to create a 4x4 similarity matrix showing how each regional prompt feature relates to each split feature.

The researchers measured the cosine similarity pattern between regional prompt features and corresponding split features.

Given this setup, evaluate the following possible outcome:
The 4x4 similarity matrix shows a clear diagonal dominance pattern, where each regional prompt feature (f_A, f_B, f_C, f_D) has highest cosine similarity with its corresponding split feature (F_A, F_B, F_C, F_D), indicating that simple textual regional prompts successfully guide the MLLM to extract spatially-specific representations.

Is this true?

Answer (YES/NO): YES